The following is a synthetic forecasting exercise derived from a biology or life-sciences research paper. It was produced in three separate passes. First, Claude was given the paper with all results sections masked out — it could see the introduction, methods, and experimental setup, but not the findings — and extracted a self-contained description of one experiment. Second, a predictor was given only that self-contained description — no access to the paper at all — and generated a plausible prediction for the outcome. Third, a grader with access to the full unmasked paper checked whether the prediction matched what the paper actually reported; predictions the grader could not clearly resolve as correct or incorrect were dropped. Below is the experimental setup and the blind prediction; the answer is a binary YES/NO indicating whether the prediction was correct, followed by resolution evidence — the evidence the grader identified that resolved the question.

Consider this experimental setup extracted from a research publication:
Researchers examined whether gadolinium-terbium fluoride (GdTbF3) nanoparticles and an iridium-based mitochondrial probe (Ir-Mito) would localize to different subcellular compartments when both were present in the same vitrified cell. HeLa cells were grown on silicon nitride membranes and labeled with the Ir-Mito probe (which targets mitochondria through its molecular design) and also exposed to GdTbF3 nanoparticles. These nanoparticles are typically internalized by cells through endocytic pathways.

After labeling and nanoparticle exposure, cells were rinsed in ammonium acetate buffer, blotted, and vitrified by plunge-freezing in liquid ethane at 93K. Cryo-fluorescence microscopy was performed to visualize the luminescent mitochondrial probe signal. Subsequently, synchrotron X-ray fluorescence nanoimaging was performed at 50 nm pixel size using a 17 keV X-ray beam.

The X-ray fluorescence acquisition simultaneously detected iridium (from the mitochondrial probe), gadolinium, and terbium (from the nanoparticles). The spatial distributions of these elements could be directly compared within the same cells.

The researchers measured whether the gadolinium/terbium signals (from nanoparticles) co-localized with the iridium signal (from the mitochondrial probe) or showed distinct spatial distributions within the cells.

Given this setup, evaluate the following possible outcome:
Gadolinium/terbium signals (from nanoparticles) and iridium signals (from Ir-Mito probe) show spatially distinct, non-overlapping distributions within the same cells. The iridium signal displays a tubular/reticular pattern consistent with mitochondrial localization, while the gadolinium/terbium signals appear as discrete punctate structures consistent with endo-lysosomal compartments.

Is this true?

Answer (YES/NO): YES